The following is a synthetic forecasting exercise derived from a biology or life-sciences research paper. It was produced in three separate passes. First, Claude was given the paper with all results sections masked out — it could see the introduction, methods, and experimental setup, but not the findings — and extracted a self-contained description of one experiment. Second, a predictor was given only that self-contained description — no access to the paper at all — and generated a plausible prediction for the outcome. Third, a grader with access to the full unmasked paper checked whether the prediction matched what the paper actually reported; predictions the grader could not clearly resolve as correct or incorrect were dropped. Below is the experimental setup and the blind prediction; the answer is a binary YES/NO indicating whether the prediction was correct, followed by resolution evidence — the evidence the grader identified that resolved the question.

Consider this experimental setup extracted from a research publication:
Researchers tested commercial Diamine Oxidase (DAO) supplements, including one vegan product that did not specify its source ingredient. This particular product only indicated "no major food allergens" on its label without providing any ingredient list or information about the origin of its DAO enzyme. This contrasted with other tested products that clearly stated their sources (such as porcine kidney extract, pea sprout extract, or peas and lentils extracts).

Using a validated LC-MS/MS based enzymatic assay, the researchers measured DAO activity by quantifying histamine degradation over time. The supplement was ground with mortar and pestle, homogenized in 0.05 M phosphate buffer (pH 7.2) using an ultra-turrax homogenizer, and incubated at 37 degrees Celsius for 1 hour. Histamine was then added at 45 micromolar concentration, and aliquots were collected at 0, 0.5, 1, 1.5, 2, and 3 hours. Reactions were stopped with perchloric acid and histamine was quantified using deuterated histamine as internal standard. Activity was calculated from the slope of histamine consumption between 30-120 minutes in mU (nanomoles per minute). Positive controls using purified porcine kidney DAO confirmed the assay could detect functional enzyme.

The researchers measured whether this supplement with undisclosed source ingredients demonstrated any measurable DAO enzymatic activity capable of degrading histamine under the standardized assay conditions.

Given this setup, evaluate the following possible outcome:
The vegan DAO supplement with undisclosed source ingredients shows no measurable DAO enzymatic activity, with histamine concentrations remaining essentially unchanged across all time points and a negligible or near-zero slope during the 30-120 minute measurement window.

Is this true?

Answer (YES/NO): YES